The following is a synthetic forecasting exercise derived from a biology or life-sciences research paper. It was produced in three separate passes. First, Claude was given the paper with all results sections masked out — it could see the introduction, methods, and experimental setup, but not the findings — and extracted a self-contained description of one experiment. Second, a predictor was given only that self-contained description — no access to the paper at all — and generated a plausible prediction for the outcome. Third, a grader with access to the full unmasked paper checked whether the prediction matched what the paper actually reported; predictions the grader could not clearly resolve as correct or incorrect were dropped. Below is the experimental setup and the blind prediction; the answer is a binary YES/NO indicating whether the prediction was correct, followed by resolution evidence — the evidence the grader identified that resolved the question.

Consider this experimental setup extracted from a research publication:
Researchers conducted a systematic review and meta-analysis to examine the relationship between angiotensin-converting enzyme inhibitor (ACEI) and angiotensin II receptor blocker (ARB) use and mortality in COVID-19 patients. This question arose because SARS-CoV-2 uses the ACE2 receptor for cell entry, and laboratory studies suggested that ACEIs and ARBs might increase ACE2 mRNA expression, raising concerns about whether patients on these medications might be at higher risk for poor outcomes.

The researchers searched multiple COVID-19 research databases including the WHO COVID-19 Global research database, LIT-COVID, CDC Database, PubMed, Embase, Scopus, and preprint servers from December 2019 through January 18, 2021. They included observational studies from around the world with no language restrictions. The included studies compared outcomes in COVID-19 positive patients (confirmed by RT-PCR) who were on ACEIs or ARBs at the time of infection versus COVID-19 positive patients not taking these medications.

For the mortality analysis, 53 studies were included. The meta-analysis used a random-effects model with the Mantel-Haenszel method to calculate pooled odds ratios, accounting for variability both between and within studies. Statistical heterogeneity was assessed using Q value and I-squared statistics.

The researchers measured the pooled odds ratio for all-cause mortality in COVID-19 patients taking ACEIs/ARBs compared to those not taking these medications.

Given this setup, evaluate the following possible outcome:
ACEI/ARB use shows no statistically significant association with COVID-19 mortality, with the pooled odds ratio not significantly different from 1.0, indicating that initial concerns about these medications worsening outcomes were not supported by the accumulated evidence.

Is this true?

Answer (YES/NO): YES